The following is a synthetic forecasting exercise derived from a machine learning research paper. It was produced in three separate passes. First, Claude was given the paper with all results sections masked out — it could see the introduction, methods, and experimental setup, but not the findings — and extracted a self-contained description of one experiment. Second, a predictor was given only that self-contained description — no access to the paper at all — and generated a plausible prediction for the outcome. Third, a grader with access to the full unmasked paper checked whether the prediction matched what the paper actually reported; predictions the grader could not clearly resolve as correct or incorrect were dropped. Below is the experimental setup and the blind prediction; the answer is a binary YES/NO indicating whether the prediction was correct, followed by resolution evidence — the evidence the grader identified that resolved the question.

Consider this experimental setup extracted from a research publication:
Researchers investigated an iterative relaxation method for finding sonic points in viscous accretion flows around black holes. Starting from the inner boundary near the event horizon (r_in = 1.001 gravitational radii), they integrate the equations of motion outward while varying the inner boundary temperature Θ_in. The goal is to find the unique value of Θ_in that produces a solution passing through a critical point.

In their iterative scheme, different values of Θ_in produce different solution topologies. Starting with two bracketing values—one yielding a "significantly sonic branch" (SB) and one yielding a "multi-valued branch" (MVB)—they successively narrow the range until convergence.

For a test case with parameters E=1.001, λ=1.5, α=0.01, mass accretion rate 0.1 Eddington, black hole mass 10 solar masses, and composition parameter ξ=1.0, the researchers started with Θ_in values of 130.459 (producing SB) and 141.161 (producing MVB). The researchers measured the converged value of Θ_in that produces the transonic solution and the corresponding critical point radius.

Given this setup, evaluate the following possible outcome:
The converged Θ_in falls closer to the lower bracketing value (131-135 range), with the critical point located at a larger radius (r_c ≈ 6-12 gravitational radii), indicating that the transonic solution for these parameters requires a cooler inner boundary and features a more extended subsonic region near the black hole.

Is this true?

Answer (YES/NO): NO